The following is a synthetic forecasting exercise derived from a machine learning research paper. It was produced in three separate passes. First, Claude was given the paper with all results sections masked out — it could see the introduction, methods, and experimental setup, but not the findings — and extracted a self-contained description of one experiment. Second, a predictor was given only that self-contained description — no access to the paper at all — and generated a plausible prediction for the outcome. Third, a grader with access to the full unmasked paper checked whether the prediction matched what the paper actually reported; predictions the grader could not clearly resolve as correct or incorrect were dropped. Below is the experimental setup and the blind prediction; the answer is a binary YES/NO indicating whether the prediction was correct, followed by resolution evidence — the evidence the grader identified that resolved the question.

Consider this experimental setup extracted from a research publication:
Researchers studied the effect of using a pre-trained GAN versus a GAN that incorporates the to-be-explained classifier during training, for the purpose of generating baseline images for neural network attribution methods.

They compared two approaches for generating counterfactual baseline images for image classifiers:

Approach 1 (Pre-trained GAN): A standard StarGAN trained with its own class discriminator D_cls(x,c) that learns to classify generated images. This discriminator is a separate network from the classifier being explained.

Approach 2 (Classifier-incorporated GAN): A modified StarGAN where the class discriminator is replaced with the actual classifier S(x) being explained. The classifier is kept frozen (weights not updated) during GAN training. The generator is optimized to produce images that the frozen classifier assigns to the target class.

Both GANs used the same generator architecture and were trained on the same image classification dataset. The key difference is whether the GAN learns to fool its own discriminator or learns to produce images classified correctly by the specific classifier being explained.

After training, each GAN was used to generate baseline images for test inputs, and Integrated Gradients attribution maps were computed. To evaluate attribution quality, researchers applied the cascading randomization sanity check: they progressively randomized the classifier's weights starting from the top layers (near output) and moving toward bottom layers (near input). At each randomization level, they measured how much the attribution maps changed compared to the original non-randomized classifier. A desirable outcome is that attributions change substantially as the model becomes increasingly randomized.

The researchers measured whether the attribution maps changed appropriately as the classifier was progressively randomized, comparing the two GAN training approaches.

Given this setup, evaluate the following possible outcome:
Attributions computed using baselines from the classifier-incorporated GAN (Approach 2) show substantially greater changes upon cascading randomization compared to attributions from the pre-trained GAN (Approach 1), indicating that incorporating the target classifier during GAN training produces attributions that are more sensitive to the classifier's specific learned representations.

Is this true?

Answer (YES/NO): YES